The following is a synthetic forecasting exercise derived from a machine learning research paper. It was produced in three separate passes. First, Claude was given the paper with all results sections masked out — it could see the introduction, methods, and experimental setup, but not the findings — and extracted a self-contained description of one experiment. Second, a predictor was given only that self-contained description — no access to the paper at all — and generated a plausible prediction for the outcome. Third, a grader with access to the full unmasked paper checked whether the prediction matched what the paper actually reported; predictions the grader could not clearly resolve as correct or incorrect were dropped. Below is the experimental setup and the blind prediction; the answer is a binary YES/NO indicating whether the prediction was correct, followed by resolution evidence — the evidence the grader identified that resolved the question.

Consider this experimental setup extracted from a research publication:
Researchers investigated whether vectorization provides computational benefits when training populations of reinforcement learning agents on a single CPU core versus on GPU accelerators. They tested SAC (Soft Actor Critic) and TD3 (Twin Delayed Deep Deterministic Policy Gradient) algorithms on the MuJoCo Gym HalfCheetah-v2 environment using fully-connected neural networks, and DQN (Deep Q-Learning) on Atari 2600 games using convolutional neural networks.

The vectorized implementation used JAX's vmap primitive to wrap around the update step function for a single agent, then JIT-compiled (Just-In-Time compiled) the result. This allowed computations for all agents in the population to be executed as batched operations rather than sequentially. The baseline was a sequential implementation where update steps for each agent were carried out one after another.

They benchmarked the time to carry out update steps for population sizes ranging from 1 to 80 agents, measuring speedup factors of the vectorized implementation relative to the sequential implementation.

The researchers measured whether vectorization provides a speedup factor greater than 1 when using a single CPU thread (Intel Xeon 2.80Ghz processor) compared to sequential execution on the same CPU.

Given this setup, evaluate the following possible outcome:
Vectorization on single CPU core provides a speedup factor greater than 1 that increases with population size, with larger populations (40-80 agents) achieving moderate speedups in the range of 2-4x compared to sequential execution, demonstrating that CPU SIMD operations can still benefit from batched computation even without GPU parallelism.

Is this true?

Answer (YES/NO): NO